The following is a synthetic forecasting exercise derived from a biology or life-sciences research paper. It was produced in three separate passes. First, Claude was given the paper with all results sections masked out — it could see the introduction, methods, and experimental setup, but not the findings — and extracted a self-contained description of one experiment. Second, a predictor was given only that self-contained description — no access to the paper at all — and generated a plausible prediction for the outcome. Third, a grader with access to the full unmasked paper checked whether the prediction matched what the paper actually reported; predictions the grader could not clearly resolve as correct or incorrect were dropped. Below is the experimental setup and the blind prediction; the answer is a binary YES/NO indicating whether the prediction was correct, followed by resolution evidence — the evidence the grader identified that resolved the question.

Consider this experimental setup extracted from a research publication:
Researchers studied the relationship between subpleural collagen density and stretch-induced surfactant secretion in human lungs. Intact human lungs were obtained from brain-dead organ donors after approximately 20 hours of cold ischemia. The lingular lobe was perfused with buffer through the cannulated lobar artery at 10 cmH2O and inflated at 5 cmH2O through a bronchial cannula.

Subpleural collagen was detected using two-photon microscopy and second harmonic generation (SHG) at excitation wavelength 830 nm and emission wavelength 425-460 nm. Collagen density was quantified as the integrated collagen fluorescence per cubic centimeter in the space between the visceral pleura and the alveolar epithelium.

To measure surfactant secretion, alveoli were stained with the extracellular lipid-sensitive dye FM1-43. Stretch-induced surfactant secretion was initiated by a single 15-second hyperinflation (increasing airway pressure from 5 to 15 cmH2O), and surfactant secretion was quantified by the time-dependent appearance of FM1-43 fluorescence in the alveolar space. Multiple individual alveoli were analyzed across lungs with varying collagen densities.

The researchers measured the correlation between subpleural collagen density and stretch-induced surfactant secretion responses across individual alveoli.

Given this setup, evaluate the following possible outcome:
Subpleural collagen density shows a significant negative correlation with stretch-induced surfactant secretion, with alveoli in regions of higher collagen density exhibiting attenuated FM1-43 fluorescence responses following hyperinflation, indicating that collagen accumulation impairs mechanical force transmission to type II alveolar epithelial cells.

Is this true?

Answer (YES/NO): YES